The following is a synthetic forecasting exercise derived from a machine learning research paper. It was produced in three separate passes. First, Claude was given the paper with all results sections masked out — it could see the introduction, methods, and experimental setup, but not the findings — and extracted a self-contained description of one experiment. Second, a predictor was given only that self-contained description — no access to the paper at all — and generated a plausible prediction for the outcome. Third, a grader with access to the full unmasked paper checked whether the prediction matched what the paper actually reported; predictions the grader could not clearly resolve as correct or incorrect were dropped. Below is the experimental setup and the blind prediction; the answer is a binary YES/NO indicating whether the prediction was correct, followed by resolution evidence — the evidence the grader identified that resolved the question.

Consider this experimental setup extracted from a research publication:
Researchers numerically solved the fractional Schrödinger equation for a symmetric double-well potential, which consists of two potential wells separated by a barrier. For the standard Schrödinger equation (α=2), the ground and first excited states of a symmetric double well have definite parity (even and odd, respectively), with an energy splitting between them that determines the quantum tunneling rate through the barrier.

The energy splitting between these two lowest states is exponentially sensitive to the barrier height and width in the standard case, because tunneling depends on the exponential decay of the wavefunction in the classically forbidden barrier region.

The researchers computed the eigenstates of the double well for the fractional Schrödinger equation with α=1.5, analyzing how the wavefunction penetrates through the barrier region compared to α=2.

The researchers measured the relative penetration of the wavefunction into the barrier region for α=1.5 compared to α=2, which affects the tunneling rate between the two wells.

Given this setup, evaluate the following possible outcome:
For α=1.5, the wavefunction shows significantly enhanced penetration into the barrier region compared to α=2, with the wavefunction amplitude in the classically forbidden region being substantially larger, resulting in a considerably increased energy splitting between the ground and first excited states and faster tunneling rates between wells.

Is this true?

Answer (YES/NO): YES